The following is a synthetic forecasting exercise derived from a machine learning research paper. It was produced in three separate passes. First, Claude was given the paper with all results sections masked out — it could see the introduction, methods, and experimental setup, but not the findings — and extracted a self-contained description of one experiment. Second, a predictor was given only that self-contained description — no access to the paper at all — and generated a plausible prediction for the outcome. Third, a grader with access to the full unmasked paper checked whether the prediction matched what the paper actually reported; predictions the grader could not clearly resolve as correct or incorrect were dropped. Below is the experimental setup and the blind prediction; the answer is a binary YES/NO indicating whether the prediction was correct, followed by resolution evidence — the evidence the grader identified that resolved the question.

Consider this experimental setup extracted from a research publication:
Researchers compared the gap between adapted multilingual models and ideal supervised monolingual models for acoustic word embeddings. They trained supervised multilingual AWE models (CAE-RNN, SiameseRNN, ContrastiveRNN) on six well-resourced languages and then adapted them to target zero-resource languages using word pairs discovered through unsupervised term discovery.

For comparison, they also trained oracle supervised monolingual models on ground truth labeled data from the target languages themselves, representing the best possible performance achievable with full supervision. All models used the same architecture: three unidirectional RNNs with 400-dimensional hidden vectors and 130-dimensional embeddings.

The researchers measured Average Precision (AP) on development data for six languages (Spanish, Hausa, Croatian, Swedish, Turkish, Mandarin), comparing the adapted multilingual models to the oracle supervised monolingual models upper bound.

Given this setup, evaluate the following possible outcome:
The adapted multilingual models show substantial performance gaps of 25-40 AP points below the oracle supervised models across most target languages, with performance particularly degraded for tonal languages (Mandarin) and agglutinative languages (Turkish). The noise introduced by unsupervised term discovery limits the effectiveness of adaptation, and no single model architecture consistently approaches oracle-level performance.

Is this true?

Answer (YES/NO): NO